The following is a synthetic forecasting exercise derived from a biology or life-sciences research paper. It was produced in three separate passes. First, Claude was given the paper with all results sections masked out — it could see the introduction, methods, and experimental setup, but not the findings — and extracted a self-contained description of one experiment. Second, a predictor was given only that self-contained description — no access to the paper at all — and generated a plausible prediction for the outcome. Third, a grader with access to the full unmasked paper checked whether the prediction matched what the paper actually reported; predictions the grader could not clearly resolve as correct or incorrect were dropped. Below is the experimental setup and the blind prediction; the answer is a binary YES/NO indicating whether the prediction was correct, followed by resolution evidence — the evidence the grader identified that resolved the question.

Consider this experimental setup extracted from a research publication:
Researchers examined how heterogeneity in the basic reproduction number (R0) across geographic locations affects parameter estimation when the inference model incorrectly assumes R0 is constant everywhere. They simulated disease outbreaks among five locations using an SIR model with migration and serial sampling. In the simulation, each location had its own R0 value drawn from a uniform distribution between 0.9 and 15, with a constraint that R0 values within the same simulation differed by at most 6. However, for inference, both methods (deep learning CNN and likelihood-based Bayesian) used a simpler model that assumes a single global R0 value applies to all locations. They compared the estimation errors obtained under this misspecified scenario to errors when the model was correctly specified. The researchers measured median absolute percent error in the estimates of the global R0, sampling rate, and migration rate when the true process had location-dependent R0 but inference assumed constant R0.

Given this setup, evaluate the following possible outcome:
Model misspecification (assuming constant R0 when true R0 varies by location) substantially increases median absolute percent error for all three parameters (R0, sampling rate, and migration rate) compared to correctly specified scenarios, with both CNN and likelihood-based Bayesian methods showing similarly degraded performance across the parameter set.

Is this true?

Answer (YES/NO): NO